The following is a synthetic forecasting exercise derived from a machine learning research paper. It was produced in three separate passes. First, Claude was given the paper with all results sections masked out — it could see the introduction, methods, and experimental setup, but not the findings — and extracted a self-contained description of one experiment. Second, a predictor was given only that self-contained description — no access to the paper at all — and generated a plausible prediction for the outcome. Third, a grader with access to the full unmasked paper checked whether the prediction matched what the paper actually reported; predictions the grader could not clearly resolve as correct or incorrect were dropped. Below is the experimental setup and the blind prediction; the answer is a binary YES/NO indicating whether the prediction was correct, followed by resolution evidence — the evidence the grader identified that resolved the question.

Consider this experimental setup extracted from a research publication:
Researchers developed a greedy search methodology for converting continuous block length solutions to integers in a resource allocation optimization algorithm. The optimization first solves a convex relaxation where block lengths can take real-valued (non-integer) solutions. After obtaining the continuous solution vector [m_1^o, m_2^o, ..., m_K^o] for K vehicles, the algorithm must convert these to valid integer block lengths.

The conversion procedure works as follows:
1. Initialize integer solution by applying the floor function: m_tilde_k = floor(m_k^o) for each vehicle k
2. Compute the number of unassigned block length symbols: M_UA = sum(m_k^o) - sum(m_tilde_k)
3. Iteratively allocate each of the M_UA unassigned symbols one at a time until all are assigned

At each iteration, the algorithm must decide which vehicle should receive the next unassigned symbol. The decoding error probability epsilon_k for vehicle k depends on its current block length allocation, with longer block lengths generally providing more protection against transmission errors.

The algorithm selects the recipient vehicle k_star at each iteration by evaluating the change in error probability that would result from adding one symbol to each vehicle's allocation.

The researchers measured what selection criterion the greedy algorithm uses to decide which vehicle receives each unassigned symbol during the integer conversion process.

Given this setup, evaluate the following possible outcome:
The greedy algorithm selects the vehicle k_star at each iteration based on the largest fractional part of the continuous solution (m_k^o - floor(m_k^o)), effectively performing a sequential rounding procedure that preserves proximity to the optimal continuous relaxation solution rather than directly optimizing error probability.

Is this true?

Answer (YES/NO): NO